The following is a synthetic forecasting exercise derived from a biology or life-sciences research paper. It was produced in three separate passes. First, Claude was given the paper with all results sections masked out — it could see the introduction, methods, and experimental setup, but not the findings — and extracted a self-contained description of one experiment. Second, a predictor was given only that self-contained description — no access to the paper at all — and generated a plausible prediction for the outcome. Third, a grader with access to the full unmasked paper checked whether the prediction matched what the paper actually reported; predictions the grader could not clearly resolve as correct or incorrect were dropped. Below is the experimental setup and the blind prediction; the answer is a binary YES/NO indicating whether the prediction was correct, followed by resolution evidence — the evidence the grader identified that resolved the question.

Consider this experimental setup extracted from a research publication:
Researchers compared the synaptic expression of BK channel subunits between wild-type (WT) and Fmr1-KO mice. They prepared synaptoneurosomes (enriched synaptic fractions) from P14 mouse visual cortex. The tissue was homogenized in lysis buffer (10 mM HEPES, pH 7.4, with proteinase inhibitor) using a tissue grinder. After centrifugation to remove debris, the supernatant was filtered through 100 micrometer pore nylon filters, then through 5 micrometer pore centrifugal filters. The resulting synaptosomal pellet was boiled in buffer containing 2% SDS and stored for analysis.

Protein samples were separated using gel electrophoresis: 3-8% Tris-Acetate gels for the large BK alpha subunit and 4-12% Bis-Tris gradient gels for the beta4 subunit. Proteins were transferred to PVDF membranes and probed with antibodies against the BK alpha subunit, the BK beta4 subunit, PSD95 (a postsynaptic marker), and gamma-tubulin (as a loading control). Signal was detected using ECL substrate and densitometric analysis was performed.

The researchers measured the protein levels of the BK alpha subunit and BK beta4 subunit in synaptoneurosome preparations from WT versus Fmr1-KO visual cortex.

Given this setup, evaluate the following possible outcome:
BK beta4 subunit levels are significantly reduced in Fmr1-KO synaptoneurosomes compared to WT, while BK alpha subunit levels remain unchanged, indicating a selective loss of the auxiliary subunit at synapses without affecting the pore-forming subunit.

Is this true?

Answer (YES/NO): NO